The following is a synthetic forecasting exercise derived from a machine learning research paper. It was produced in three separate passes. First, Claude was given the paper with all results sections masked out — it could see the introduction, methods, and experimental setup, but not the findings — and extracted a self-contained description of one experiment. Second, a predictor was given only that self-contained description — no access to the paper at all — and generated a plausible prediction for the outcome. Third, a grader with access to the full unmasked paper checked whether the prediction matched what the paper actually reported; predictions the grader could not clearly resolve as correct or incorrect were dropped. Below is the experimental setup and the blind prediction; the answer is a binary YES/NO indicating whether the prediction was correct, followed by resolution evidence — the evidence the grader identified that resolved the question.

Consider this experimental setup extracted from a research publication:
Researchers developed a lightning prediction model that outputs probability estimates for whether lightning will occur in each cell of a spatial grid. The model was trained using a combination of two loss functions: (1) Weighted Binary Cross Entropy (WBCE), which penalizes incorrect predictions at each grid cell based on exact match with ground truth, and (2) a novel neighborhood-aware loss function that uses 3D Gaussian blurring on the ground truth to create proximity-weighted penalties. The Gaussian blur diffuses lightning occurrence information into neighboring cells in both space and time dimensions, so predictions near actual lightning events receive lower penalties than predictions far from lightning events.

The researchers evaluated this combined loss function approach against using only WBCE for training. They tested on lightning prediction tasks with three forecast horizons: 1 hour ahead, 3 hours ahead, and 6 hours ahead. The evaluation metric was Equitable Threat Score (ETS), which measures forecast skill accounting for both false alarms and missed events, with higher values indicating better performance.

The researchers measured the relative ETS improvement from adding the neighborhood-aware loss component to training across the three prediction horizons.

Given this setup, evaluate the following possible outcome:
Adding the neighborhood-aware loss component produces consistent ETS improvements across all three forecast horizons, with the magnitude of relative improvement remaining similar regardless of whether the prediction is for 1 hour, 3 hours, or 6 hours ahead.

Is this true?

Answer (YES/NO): NO